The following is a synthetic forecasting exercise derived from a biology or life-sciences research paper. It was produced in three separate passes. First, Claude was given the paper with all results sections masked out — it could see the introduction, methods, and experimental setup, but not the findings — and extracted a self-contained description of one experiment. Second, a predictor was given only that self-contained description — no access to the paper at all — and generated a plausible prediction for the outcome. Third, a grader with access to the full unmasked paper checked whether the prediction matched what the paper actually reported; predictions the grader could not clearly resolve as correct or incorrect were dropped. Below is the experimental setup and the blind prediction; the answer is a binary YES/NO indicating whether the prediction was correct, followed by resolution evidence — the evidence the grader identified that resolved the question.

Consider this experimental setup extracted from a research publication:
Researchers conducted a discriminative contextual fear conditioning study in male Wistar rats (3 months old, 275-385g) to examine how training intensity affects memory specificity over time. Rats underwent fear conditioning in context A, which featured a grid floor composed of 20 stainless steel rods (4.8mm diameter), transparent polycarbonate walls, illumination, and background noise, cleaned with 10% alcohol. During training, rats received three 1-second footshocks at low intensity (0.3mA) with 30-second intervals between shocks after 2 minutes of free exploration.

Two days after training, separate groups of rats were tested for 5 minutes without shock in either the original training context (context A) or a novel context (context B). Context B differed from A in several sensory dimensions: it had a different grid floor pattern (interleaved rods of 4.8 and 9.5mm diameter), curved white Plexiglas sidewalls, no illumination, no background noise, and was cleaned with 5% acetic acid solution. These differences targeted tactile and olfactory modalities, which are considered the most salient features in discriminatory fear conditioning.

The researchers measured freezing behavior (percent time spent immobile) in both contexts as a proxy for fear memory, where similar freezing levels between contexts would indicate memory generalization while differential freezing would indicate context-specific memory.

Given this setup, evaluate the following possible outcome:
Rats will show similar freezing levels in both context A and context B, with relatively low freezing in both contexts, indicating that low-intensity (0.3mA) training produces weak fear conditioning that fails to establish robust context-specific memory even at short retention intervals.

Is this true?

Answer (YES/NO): NO